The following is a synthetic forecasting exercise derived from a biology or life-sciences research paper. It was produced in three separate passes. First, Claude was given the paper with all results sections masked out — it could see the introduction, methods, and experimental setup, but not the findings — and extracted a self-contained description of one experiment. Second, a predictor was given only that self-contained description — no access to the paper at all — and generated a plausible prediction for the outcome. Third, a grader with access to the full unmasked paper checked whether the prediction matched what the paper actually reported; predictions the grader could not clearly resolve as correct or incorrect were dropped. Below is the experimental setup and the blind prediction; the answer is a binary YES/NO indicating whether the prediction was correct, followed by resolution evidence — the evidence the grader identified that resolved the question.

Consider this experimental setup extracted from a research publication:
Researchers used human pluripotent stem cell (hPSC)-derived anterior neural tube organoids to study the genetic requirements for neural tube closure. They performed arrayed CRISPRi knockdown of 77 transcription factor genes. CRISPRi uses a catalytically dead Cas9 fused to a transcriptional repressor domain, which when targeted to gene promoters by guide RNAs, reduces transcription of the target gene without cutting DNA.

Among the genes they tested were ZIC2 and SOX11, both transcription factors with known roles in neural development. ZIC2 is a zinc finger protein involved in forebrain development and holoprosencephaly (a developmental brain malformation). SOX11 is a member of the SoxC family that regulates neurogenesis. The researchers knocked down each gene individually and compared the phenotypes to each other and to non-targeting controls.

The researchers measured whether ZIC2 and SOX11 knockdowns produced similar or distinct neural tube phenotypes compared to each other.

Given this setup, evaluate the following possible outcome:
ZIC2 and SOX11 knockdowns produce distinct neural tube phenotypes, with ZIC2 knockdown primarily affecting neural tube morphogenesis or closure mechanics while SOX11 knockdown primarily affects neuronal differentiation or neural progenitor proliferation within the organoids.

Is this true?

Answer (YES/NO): NO